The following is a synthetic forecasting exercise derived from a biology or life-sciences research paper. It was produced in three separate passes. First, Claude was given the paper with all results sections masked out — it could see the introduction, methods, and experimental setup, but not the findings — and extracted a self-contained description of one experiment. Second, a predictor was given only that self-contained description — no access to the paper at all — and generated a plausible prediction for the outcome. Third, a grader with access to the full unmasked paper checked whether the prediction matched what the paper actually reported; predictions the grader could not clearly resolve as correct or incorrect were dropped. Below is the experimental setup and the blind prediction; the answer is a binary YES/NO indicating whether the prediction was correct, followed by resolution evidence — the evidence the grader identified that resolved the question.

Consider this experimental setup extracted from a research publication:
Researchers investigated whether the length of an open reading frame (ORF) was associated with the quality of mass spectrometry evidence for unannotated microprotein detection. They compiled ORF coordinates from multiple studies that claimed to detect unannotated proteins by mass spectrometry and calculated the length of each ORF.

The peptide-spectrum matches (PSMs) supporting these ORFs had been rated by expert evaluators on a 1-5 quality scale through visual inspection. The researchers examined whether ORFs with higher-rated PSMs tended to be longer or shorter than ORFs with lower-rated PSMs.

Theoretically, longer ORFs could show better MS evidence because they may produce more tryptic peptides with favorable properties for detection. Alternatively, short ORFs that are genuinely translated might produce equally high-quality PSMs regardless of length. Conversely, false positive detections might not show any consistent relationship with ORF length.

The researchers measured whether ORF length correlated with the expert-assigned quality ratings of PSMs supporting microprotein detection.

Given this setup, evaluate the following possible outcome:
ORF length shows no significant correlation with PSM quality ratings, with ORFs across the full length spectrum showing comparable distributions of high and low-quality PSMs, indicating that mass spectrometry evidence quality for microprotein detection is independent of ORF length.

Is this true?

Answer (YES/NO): NO